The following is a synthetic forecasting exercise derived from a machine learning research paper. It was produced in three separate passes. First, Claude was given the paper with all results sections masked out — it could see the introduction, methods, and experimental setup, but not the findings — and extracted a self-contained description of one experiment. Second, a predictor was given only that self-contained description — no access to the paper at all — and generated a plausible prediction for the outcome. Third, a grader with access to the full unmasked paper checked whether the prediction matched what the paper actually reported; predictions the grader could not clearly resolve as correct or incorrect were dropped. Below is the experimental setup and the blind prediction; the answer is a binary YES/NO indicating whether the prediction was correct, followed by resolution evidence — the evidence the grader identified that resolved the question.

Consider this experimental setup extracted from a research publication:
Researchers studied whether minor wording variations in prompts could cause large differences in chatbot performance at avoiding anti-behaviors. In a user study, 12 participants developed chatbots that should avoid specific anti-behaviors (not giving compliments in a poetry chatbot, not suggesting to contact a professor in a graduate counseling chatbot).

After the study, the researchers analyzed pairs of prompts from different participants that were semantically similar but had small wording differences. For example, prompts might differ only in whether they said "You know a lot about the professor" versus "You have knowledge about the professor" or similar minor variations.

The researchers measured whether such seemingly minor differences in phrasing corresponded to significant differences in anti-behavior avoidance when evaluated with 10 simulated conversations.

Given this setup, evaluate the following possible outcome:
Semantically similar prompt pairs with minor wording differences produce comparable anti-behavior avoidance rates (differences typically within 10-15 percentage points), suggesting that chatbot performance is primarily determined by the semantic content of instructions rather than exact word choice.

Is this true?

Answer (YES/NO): NO